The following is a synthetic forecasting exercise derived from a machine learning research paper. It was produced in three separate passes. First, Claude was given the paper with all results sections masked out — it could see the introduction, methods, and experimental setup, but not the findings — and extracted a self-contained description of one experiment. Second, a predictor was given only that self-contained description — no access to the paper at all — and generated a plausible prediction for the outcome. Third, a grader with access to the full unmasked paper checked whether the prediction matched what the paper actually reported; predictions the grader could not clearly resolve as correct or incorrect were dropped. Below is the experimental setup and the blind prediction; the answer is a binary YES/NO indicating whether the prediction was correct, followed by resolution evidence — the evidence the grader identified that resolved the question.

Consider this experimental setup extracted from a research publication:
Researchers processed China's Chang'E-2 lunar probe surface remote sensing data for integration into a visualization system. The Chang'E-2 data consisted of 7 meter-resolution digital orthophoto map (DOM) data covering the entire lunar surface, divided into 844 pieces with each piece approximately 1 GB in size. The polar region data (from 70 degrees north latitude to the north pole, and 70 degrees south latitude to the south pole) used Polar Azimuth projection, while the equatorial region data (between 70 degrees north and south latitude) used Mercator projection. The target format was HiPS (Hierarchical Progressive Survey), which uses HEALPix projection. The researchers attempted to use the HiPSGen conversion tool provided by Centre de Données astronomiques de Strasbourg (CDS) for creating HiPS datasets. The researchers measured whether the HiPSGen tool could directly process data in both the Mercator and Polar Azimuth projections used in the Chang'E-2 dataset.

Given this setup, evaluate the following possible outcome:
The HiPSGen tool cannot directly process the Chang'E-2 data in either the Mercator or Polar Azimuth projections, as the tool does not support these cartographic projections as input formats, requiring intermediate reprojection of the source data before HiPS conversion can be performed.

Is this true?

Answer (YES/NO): NO